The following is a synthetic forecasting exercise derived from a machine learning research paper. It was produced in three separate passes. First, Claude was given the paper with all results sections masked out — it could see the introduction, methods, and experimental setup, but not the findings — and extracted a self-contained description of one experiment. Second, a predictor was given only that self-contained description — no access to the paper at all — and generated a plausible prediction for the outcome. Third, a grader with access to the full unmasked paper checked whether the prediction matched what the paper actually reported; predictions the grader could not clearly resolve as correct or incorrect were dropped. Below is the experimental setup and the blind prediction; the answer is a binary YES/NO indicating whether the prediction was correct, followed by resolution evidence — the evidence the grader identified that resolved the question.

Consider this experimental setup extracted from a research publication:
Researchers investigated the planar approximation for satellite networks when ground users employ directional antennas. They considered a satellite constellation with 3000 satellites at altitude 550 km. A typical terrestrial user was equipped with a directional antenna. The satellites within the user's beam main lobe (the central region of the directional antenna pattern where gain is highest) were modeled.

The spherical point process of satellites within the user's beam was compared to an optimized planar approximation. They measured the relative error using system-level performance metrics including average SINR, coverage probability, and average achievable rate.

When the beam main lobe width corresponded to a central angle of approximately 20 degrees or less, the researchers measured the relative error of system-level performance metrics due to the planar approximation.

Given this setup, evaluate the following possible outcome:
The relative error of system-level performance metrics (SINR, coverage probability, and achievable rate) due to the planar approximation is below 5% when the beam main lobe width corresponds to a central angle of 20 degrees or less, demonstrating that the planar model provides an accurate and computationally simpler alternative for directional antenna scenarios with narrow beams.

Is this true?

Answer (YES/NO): YES